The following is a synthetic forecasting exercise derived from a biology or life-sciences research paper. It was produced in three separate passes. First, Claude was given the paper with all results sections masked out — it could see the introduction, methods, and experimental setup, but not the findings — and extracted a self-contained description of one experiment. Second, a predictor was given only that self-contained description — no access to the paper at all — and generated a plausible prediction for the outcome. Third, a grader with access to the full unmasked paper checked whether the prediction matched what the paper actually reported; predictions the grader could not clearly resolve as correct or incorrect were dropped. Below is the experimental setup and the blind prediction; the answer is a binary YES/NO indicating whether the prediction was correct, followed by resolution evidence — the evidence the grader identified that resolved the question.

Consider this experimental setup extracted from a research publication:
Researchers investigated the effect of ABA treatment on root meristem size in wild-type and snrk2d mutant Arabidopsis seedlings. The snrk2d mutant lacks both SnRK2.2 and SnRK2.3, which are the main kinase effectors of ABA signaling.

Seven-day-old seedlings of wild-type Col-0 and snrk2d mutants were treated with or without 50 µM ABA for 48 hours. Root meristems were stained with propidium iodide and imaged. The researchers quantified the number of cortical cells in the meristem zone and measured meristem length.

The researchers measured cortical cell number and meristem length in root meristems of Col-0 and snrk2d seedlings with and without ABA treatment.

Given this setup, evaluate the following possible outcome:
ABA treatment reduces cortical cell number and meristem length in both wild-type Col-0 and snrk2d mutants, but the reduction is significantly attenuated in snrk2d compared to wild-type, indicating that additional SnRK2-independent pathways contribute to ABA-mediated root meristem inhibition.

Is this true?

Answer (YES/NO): NO